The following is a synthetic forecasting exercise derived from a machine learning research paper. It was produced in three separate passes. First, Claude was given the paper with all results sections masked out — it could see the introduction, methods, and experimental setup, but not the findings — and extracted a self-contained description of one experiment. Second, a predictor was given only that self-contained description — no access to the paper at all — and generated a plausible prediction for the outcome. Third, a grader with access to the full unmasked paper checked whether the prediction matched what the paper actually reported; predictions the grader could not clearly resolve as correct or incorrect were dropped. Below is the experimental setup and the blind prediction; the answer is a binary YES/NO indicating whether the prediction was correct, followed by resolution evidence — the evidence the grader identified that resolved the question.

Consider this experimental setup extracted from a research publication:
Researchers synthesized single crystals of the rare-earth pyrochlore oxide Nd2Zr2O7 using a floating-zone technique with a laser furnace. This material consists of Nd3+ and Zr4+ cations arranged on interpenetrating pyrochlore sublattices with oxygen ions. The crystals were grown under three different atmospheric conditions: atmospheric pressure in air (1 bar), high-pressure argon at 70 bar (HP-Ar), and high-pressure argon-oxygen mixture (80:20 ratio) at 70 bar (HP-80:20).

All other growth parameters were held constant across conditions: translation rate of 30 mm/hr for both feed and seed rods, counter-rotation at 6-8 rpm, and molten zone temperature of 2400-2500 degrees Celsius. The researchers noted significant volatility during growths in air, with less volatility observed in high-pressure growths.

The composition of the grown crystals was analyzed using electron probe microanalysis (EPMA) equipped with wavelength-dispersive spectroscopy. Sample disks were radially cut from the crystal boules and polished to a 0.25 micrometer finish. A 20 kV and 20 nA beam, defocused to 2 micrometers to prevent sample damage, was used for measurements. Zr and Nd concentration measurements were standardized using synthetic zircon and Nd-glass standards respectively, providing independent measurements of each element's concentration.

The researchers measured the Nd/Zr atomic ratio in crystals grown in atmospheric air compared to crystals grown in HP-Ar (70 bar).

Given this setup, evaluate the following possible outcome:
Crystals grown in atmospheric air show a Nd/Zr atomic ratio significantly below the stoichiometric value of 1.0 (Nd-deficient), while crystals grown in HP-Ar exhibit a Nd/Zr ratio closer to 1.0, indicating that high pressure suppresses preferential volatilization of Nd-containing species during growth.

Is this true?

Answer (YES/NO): YES